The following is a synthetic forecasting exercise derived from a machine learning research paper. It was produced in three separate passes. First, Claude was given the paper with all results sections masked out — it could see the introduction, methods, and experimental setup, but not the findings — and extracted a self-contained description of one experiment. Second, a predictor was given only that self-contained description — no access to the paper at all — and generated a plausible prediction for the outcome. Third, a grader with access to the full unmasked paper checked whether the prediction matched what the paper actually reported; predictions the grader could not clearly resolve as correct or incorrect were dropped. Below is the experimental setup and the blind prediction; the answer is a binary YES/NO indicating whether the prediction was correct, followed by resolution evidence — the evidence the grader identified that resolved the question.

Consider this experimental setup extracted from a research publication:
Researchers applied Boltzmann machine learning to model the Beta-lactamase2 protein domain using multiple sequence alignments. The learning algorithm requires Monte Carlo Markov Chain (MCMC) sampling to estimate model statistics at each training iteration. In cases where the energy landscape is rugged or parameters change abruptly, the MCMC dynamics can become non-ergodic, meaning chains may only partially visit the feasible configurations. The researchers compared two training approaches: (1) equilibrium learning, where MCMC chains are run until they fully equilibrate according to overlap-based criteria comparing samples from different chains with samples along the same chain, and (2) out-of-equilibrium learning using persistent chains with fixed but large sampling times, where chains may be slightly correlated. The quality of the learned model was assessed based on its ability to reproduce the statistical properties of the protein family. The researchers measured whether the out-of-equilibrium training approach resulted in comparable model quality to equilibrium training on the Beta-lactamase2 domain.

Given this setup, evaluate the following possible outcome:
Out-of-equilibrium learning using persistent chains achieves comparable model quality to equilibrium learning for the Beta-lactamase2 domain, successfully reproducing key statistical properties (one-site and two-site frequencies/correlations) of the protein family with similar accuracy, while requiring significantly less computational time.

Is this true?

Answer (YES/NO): YES